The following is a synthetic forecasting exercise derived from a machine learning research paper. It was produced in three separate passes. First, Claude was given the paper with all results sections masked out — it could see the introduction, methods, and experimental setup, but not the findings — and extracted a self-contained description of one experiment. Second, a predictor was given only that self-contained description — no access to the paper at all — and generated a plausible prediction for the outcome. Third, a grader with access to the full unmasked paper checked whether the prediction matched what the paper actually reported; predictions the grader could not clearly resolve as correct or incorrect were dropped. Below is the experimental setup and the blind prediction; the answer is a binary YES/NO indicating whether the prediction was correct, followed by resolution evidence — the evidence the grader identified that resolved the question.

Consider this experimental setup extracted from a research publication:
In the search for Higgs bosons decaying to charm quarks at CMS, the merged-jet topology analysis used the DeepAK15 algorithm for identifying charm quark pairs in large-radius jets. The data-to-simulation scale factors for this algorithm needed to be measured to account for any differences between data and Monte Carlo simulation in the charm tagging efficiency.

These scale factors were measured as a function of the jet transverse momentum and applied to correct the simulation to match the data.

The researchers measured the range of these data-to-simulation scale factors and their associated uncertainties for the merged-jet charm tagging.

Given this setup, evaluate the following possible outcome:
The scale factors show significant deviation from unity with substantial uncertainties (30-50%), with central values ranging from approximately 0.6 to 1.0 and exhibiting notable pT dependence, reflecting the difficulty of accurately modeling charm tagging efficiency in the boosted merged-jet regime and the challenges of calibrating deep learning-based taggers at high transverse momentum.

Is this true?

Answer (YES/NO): NO